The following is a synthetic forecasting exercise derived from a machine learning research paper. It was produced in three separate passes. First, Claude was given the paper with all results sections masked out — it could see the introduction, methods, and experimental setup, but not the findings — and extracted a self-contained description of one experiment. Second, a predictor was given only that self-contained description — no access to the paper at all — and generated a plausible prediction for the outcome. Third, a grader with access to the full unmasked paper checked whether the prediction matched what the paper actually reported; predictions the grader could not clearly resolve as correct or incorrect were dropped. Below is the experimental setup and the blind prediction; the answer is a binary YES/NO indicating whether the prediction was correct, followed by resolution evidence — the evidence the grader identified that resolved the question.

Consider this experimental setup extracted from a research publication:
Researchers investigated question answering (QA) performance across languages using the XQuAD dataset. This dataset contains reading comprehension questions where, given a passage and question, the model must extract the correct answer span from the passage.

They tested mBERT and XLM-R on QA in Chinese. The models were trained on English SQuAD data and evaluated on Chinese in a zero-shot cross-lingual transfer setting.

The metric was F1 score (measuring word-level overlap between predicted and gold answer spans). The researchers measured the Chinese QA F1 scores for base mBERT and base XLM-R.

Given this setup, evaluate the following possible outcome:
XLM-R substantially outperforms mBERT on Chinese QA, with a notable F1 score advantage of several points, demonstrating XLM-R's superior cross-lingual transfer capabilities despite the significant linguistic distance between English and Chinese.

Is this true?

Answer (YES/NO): NO